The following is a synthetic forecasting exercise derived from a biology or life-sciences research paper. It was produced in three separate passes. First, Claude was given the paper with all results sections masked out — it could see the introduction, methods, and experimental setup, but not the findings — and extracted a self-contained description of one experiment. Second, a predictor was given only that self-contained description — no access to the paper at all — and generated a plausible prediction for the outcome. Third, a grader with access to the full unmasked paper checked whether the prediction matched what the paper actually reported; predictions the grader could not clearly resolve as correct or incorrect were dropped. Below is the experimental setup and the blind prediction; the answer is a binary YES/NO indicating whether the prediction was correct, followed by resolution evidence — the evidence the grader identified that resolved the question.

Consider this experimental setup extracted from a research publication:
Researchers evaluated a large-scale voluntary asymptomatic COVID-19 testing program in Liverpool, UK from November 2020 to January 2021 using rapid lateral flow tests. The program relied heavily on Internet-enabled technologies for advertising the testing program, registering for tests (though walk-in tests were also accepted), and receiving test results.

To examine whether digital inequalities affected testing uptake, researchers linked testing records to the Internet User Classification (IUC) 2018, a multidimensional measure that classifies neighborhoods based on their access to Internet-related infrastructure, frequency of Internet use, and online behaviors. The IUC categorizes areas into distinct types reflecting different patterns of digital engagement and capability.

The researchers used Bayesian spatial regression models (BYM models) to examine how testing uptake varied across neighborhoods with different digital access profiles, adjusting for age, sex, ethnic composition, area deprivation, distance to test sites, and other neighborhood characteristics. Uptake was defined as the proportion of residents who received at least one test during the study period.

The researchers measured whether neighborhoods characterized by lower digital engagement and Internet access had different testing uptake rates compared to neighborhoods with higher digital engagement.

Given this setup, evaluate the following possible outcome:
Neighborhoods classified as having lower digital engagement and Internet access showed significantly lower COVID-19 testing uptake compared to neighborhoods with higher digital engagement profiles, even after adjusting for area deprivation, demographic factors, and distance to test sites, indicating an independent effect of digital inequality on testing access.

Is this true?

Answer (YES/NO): YES